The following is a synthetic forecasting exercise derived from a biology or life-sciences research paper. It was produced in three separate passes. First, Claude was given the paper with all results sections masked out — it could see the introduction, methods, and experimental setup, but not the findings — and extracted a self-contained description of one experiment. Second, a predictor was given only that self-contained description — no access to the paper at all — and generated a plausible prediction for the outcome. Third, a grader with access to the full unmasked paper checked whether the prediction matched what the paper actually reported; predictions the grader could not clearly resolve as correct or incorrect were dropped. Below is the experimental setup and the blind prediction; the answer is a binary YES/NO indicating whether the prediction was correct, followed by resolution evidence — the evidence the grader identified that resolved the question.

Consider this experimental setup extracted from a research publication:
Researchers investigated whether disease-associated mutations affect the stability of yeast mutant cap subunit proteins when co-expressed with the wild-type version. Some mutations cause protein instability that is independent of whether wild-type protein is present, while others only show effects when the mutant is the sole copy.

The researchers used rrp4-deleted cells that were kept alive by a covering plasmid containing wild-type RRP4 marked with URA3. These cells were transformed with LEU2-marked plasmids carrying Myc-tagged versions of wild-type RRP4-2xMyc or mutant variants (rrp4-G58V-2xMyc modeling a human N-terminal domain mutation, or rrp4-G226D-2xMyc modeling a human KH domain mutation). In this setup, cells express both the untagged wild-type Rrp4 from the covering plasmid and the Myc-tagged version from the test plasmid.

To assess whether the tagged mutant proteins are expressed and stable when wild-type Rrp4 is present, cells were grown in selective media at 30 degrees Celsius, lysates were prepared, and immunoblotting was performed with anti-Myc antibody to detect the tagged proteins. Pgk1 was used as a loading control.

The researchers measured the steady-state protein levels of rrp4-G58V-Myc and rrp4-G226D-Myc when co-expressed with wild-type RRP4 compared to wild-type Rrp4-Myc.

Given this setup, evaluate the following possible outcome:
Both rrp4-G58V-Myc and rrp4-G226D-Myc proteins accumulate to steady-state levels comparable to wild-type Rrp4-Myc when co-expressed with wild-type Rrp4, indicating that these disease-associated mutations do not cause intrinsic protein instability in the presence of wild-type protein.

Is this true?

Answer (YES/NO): NO